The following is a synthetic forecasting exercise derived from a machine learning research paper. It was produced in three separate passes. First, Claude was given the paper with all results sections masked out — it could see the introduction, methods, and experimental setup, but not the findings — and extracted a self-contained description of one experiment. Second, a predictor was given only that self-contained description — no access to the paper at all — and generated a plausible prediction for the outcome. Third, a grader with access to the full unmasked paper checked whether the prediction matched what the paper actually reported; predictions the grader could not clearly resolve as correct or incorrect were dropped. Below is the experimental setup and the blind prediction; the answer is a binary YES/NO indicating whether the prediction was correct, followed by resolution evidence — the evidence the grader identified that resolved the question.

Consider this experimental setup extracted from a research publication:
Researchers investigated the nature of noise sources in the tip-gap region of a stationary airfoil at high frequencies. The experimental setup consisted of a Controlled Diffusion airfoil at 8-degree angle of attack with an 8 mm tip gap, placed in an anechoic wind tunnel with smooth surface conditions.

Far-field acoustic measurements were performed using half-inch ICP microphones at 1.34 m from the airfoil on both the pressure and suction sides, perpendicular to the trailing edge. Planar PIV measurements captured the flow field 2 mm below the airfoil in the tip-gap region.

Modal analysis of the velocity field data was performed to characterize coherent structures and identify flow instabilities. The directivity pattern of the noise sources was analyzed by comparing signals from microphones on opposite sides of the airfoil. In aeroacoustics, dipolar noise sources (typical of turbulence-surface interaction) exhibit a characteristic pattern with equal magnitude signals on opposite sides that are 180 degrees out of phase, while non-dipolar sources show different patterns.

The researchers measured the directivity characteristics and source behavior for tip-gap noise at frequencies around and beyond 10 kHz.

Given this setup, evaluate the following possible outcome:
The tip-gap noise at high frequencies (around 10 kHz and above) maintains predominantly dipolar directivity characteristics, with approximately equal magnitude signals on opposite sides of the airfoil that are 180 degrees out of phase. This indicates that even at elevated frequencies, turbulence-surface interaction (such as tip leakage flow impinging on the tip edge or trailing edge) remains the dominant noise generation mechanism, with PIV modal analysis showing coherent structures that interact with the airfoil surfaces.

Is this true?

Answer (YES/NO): NO